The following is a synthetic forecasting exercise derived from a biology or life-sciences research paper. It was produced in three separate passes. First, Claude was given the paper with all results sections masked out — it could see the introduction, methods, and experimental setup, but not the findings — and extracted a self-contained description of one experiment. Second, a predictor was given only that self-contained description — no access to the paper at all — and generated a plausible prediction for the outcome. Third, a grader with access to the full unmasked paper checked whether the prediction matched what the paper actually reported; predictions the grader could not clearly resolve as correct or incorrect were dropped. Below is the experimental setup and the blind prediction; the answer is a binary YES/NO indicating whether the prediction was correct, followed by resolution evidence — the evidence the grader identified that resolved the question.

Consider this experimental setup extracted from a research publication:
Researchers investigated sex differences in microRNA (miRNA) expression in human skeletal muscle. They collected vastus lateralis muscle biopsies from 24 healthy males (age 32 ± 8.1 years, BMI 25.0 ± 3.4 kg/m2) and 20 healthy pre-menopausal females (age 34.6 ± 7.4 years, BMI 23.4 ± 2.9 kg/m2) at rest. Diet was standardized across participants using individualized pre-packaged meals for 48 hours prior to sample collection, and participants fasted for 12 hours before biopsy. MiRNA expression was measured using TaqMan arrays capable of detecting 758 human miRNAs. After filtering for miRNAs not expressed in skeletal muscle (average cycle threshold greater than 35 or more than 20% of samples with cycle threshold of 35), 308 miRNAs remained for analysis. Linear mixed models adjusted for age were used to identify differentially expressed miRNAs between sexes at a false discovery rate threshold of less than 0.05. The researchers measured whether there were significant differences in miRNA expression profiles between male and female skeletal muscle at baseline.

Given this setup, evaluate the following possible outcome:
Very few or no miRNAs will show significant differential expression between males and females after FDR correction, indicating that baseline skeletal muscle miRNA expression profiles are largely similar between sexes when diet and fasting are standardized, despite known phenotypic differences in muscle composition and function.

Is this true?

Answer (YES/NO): NO